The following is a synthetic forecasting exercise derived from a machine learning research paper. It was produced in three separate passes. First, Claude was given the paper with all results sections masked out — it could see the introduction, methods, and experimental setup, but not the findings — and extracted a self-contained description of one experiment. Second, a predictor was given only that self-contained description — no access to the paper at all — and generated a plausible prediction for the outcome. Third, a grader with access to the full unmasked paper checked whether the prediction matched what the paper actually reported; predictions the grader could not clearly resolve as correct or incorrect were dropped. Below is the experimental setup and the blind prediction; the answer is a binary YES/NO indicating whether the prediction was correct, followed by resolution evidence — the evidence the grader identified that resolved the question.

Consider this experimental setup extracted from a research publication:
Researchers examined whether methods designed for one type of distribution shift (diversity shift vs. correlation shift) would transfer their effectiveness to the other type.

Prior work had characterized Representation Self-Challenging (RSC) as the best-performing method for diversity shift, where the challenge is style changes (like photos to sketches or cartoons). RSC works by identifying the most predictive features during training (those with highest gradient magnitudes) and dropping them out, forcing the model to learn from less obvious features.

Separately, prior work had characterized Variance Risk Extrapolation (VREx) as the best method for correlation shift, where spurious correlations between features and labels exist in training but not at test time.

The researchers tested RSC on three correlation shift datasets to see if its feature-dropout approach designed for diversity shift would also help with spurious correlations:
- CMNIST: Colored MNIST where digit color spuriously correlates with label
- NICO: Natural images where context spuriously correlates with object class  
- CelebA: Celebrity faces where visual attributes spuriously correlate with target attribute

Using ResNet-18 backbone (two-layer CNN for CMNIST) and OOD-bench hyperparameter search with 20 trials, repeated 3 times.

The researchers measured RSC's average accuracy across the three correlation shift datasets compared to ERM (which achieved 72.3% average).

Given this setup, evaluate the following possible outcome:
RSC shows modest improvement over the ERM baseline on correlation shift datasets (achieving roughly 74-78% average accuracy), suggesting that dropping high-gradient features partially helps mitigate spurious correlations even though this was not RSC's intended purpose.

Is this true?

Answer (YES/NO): NO